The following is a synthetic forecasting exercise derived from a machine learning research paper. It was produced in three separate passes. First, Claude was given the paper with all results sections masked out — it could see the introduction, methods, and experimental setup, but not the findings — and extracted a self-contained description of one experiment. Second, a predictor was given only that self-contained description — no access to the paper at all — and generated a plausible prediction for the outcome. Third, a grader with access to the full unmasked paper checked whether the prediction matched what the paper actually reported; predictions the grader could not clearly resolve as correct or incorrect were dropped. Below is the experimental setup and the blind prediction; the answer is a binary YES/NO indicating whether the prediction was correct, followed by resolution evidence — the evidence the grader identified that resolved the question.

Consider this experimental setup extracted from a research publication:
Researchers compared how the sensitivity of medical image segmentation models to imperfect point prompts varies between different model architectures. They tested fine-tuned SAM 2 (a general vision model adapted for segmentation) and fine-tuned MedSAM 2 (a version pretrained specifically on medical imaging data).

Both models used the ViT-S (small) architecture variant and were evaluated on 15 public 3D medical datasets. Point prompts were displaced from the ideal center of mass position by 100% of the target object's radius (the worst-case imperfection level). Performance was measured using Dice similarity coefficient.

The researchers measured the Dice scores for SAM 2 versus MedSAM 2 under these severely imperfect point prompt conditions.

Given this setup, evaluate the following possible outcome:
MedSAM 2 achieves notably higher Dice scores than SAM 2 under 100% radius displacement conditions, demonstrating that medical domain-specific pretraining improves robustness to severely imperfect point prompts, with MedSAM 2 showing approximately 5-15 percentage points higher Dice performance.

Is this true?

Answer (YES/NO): YES